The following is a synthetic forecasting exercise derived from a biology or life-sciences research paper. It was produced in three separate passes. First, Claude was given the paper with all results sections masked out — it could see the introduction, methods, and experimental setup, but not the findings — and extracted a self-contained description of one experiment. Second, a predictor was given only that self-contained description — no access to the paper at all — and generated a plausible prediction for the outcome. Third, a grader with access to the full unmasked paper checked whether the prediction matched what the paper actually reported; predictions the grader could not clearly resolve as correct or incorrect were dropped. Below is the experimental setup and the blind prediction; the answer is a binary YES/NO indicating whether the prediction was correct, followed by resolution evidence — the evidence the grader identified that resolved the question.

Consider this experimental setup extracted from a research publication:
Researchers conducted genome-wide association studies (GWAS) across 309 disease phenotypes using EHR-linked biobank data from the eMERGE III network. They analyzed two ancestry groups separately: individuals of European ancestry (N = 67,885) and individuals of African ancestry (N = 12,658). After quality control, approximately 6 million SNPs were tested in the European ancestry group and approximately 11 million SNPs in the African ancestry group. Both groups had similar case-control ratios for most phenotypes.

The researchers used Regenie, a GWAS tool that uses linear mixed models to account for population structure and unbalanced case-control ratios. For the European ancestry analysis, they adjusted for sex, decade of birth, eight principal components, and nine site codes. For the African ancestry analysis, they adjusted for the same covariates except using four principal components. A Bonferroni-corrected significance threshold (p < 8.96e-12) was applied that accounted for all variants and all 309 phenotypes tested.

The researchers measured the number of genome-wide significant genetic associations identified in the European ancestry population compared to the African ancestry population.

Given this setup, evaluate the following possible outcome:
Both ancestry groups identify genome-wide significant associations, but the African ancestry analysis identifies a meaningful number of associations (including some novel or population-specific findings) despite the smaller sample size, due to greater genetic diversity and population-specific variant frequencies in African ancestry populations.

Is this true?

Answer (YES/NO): NO